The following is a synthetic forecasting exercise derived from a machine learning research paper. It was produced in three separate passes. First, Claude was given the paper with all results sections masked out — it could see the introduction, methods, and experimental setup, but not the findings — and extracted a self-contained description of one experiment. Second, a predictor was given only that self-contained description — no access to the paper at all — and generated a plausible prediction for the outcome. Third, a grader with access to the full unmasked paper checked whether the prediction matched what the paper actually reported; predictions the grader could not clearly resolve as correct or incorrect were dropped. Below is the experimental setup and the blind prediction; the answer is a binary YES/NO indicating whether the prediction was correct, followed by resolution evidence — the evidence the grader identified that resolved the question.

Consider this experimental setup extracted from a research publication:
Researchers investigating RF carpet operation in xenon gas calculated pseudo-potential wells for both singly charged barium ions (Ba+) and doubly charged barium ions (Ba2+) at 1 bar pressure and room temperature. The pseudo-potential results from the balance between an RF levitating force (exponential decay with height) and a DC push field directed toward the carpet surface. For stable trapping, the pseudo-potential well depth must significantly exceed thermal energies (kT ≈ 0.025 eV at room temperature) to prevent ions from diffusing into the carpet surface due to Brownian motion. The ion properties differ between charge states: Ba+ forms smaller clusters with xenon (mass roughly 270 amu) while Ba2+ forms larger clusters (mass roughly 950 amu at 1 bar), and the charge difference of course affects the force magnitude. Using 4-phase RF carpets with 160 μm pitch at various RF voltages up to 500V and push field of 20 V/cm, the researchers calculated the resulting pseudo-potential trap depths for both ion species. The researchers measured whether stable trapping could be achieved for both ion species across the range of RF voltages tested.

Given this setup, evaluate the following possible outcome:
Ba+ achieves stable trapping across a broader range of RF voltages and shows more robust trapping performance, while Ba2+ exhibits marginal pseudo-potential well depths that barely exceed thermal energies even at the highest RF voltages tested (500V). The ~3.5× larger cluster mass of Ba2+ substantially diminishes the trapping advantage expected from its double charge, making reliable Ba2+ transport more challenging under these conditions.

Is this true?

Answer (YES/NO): NO